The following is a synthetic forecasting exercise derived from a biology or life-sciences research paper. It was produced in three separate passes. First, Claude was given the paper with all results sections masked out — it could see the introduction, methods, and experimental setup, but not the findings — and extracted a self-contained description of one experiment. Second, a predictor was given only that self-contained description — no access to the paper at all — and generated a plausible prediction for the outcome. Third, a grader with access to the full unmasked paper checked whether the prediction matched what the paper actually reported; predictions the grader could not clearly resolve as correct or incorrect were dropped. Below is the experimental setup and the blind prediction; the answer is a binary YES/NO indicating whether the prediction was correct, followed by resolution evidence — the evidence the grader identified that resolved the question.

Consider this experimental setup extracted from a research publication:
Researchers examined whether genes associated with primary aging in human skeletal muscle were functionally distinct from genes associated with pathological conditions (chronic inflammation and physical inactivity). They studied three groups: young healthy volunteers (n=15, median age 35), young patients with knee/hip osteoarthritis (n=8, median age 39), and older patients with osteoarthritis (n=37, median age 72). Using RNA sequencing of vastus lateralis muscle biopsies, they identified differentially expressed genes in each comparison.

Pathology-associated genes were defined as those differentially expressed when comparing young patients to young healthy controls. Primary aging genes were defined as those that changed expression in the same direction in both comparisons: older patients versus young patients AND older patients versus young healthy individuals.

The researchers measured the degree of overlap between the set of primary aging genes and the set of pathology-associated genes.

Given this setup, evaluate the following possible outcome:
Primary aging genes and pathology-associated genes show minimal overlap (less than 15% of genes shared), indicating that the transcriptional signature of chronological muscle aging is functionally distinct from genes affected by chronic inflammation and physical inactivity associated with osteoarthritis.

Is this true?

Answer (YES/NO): YES